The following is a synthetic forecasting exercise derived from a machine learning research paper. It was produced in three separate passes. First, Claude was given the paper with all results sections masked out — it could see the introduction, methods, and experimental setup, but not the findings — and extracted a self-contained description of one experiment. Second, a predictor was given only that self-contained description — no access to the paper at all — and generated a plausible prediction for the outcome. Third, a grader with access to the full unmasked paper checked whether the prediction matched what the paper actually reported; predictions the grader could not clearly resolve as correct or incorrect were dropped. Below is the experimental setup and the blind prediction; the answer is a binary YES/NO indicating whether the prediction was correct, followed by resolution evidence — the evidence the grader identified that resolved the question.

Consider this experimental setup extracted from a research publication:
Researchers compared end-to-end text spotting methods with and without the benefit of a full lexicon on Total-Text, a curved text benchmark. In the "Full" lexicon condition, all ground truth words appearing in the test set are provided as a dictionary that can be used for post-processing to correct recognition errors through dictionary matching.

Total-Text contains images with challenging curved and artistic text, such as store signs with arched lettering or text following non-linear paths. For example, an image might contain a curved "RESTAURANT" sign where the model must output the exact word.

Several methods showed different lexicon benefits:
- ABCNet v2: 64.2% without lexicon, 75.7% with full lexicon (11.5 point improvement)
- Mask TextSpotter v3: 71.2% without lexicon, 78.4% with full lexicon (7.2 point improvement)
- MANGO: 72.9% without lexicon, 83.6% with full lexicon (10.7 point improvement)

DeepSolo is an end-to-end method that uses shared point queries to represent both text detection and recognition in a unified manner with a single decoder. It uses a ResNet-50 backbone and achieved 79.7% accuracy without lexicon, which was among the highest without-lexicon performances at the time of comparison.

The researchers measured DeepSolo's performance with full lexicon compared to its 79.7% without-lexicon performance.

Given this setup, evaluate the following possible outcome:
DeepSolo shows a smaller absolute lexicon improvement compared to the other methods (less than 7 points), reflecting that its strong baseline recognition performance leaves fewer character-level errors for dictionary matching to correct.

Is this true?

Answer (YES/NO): NO